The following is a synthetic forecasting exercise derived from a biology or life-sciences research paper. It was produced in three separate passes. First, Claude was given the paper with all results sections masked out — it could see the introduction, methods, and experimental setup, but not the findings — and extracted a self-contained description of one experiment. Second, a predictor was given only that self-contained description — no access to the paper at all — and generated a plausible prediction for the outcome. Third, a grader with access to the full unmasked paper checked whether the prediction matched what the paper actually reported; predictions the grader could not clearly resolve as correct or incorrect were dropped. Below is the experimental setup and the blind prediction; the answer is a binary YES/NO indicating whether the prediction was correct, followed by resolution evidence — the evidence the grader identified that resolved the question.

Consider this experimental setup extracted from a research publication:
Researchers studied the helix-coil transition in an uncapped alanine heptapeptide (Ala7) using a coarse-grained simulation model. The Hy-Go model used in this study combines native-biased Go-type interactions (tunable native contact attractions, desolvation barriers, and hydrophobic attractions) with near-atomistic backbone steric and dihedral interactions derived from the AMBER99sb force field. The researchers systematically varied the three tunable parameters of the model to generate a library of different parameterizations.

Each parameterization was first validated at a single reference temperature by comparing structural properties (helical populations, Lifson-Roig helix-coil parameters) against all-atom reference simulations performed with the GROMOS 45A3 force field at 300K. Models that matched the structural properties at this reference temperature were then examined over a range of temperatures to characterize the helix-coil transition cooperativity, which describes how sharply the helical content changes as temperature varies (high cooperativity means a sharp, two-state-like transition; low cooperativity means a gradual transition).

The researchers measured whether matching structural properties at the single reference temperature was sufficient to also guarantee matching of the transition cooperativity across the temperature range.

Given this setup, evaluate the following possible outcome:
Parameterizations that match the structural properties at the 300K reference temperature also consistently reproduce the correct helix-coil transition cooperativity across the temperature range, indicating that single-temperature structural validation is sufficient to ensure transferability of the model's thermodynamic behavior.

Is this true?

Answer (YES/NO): NO